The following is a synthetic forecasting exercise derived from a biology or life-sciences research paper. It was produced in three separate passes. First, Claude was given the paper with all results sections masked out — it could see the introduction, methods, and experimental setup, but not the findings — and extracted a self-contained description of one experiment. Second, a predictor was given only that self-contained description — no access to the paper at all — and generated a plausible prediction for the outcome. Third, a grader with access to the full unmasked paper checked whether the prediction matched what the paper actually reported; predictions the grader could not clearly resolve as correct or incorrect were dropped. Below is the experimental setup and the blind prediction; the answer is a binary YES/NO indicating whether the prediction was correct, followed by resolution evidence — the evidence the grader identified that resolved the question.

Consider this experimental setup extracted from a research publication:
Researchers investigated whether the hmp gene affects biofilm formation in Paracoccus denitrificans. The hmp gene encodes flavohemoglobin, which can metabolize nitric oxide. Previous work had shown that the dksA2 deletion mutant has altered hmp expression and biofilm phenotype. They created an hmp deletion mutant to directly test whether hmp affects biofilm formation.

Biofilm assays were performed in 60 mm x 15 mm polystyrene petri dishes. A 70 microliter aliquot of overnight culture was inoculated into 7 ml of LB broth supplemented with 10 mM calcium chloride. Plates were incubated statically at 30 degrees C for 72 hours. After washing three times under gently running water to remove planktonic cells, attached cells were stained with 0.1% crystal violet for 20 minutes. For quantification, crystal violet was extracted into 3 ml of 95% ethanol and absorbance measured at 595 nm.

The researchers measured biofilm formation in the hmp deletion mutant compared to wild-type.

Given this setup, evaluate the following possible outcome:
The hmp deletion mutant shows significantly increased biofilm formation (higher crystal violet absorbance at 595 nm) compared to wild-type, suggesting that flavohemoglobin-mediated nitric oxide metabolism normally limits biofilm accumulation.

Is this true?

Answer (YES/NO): YES